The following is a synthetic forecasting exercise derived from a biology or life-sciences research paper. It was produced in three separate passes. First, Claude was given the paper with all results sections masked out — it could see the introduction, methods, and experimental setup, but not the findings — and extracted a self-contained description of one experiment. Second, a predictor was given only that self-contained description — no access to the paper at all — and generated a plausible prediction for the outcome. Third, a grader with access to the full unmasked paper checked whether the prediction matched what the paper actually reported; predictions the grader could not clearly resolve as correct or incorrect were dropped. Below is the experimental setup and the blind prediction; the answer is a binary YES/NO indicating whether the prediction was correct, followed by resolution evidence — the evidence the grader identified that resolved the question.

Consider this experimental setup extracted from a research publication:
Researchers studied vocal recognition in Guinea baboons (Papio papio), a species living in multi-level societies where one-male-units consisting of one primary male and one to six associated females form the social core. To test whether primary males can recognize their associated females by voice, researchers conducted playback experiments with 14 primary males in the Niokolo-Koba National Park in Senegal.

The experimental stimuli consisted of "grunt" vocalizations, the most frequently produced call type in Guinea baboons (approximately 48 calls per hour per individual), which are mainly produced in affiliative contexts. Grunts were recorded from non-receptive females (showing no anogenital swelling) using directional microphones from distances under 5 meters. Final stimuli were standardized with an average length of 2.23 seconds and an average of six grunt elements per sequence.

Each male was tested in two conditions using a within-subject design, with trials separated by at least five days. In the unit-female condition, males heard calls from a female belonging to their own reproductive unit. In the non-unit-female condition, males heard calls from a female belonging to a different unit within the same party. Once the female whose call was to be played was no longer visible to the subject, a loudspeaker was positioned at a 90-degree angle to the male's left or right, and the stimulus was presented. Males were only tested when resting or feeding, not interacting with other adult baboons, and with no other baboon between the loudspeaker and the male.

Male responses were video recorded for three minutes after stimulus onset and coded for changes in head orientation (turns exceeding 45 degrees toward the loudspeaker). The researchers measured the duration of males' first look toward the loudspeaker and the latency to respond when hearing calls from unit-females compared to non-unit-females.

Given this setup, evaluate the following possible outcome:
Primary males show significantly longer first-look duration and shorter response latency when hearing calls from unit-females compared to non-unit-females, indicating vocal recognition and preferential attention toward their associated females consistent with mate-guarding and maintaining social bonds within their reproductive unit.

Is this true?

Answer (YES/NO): YES